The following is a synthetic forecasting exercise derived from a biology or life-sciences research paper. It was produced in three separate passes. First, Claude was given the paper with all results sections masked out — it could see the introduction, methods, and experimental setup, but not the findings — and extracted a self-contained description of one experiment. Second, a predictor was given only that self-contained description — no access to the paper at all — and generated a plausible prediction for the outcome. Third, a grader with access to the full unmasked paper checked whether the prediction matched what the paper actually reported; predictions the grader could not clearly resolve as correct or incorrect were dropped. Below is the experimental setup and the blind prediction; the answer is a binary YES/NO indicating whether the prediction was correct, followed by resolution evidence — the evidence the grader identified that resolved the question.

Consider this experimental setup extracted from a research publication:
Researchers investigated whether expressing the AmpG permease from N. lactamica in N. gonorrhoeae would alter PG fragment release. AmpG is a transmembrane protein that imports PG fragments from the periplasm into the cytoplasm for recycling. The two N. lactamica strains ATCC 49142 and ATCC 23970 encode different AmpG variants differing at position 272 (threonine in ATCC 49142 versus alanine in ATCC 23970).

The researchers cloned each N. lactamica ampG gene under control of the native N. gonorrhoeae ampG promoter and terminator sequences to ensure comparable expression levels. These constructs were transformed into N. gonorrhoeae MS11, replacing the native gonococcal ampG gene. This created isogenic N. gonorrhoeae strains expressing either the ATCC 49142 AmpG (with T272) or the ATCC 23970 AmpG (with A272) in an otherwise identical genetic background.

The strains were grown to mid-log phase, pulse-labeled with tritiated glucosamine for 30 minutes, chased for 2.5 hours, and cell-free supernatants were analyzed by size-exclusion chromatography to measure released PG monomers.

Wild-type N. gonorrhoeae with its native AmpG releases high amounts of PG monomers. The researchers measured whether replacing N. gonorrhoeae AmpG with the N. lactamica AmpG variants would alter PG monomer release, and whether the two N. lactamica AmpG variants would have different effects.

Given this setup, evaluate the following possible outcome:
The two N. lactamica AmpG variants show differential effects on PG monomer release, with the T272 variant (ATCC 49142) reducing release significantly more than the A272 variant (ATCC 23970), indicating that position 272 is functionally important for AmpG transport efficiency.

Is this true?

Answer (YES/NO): NO